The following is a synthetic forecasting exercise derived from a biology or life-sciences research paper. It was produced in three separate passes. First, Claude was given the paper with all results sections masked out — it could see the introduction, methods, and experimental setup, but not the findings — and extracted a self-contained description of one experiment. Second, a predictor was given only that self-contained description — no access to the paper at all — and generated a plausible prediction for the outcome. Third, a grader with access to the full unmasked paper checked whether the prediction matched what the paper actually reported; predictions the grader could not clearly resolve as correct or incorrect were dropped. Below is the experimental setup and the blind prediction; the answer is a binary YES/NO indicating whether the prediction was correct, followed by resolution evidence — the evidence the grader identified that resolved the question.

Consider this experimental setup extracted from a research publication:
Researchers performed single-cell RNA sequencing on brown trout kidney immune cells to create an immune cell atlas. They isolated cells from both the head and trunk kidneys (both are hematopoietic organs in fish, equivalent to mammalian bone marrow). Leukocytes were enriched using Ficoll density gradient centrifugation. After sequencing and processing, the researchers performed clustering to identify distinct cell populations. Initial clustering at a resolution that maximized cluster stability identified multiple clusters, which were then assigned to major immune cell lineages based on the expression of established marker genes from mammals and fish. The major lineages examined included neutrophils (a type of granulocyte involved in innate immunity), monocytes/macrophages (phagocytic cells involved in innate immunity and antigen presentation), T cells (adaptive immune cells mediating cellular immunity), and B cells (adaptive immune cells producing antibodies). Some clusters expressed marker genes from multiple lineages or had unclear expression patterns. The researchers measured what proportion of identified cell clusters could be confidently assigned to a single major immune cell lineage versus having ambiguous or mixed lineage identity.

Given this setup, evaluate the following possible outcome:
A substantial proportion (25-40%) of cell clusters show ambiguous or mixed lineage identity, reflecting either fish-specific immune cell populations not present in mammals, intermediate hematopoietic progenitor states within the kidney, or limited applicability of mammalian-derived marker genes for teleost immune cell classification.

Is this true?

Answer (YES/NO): NO